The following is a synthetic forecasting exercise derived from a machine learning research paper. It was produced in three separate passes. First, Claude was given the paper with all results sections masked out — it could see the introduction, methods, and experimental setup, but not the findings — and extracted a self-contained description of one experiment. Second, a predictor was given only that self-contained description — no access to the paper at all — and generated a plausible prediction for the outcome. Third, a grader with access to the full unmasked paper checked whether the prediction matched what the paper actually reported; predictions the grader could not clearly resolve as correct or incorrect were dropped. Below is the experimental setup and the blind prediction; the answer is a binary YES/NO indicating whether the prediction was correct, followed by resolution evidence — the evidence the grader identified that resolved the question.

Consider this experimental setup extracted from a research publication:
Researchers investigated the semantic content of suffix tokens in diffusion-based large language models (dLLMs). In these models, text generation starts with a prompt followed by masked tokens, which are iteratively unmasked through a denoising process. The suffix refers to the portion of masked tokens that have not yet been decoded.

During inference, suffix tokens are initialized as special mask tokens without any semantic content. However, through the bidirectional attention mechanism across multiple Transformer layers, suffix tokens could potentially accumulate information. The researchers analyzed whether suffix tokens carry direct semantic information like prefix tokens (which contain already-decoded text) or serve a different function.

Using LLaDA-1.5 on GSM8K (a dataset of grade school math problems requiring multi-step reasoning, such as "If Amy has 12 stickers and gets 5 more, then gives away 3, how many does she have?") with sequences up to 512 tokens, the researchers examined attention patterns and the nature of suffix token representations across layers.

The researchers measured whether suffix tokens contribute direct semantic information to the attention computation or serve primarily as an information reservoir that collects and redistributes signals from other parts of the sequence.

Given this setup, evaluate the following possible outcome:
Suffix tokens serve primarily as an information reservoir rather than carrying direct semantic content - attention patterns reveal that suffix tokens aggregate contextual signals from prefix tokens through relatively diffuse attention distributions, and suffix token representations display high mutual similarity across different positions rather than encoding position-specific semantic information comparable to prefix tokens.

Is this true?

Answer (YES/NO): YES